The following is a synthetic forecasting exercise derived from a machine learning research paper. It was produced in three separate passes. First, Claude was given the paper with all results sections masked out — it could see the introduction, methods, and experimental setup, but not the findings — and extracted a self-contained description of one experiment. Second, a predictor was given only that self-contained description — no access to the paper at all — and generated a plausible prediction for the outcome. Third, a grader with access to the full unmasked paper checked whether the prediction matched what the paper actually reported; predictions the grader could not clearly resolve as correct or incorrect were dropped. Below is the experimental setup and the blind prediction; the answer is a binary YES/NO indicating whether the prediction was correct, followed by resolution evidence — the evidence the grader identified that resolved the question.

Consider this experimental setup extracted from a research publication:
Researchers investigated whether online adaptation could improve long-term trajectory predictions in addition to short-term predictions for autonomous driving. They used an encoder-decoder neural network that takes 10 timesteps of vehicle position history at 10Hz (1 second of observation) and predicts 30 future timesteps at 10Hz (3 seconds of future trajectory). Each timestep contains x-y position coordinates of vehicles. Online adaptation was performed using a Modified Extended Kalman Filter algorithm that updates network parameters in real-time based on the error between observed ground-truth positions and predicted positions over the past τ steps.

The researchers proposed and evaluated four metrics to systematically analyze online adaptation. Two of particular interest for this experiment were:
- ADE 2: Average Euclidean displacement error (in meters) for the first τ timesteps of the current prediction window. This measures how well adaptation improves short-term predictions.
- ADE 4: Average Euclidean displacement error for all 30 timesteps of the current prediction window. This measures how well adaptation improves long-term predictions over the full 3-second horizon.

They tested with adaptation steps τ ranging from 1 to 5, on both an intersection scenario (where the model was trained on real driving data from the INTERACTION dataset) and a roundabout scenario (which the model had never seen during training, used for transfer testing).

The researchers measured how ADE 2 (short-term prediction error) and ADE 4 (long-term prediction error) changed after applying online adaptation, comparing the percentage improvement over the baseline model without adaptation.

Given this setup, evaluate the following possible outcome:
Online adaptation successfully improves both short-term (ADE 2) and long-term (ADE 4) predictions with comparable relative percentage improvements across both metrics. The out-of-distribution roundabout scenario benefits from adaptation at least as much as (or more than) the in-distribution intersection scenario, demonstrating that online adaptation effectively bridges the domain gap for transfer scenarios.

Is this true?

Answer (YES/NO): NO